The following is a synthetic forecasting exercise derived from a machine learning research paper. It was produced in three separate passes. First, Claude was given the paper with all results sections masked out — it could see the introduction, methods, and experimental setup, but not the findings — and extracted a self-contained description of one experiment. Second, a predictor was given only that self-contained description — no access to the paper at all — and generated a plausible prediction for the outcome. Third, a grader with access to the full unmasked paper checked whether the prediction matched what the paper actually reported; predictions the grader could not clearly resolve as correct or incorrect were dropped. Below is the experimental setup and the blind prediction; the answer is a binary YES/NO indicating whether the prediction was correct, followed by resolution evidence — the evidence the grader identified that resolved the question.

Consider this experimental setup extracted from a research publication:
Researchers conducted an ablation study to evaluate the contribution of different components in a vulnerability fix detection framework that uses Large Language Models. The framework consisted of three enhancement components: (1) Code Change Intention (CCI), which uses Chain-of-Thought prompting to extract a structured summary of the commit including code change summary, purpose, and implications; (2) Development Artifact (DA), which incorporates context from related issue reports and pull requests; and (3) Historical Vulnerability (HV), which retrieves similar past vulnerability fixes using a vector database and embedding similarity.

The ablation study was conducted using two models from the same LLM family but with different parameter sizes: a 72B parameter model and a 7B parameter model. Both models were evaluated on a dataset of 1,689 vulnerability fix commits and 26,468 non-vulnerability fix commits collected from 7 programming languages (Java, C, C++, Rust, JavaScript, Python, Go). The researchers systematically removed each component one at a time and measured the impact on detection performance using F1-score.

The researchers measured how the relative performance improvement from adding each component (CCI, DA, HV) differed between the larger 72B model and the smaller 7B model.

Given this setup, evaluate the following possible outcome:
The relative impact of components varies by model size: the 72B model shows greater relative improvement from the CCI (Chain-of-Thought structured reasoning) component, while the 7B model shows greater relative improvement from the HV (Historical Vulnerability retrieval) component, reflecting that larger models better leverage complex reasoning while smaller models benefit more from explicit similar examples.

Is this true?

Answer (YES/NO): NO